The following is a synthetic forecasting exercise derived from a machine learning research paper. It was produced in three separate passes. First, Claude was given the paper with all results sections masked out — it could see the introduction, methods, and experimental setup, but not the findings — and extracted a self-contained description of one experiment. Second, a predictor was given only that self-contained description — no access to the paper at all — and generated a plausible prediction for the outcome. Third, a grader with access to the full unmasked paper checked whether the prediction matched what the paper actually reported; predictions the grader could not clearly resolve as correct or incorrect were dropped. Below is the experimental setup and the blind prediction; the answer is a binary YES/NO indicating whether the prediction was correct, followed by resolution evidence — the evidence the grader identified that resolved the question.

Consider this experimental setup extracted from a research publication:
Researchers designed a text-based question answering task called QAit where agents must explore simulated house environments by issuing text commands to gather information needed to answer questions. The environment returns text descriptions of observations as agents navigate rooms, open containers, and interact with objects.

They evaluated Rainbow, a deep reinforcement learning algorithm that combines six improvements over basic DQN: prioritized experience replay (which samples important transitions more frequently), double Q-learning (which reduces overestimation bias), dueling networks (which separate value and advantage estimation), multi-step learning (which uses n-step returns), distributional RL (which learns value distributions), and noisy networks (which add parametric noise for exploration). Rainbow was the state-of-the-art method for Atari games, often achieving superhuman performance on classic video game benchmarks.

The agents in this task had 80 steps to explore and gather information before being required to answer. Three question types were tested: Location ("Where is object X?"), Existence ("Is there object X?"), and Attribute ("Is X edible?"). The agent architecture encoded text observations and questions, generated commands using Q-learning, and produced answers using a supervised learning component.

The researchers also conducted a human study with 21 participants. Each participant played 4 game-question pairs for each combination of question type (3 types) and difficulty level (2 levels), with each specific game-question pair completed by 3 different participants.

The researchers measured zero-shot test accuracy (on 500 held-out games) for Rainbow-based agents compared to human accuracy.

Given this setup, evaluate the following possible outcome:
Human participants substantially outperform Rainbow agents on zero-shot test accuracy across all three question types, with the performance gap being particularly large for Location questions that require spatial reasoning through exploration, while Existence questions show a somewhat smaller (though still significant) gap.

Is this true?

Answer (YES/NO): YES